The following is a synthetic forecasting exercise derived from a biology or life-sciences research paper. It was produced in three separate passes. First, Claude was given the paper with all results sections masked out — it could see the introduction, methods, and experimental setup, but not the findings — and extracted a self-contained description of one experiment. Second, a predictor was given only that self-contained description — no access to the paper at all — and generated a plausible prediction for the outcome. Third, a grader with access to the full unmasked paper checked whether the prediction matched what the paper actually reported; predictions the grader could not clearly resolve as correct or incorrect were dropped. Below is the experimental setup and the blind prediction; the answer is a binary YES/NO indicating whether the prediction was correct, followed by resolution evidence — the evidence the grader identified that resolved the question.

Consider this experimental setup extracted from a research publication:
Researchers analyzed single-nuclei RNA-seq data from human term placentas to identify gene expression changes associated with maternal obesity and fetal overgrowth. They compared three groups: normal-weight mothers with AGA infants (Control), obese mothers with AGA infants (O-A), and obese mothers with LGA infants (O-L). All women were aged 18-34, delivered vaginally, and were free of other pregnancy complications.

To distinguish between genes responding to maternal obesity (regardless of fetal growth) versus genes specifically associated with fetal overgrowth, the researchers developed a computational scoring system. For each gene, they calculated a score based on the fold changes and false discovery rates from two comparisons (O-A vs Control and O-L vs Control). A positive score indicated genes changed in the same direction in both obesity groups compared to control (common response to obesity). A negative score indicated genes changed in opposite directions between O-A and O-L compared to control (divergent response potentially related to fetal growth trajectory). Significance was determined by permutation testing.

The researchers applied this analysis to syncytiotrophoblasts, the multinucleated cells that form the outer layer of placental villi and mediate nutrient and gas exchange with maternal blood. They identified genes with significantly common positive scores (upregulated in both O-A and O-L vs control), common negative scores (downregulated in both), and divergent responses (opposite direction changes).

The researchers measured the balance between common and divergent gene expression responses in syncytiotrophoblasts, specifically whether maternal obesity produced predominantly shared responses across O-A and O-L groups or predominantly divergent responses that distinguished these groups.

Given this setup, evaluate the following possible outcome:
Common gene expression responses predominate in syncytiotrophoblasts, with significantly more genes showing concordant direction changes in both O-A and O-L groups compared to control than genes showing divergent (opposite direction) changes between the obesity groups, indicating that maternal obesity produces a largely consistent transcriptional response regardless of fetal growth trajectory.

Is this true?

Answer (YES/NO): YES